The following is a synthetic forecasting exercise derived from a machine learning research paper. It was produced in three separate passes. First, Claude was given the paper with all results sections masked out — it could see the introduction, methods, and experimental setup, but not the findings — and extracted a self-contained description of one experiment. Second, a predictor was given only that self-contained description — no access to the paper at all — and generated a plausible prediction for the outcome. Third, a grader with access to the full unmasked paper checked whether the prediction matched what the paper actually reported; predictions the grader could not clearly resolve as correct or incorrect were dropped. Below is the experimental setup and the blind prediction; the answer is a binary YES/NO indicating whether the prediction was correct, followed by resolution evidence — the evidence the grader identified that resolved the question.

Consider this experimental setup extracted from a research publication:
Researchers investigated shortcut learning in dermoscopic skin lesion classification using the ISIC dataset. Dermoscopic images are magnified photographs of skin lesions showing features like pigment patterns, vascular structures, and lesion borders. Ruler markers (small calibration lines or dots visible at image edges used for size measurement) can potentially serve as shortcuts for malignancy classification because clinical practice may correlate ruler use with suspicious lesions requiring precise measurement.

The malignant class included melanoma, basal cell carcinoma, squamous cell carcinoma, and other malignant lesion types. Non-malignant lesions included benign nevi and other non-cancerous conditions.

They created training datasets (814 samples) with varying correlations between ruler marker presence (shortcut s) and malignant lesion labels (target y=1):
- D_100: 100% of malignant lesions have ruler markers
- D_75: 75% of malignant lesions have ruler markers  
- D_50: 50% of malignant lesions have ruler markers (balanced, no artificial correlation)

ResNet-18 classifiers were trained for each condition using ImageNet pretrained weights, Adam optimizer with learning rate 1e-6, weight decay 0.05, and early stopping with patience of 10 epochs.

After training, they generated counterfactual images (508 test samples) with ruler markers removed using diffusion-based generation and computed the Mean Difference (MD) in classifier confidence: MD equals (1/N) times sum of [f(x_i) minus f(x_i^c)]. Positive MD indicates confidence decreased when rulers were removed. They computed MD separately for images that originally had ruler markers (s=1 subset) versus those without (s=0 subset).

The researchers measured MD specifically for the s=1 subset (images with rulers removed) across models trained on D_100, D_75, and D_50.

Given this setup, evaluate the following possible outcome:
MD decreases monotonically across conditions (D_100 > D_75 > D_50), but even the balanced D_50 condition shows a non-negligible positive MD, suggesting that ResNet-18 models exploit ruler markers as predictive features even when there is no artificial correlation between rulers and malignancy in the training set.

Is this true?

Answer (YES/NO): NO